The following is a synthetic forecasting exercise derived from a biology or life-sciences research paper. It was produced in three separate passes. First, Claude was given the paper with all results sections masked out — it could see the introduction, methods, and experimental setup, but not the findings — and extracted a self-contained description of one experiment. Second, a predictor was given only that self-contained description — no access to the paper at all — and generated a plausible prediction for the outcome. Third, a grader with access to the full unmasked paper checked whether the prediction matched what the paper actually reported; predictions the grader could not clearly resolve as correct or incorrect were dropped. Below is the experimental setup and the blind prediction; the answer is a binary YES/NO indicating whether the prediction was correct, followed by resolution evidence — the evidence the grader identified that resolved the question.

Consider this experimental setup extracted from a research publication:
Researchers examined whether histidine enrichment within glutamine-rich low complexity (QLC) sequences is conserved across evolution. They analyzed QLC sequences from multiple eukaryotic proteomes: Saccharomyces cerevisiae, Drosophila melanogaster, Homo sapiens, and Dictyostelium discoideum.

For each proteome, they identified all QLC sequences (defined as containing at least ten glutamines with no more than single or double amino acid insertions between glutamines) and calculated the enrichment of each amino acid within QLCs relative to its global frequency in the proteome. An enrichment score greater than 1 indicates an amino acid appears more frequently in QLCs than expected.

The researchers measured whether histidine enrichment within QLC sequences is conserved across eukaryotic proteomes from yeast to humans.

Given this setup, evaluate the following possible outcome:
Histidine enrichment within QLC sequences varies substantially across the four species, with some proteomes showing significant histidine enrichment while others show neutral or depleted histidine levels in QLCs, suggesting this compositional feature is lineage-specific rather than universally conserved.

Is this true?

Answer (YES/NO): NO